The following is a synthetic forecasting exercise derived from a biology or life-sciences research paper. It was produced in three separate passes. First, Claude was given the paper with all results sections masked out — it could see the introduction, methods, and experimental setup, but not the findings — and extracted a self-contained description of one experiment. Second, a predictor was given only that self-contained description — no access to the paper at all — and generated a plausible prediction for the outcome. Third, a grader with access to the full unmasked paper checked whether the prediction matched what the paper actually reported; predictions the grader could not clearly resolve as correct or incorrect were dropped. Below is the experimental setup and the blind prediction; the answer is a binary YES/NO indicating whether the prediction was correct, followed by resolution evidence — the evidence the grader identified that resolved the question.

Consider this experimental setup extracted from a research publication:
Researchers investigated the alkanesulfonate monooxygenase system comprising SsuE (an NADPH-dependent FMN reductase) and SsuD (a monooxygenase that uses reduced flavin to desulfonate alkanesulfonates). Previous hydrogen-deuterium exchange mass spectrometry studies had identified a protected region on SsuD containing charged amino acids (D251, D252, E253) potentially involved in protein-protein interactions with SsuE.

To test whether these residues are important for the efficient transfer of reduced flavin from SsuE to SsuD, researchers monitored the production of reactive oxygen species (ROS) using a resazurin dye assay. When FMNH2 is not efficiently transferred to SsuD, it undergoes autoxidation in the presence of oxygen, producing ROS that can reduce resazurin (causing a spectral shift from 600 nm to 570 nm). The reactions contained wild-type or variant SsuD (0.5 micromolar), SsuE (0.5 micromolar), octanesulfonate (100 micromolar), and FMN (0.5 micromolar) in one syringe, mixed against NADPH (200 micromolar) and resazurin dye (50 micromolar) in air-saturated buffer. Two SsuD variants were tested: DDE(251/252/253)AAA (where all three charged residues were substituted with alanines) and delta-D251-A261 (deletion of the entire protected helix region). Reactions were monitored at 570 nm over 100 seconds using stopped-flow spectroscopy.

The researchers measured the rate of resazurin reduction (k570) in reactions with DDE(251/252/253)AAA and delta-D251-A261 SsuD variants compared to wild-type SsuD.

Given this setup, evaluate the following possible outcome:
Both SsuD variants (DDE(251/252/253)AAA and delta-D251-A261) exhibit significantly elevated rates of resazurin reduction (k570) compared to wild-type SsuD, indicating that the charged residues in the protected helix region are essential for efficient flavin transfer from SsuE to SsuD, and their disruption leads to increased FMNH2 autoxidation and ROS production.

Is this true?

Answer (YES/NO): NO